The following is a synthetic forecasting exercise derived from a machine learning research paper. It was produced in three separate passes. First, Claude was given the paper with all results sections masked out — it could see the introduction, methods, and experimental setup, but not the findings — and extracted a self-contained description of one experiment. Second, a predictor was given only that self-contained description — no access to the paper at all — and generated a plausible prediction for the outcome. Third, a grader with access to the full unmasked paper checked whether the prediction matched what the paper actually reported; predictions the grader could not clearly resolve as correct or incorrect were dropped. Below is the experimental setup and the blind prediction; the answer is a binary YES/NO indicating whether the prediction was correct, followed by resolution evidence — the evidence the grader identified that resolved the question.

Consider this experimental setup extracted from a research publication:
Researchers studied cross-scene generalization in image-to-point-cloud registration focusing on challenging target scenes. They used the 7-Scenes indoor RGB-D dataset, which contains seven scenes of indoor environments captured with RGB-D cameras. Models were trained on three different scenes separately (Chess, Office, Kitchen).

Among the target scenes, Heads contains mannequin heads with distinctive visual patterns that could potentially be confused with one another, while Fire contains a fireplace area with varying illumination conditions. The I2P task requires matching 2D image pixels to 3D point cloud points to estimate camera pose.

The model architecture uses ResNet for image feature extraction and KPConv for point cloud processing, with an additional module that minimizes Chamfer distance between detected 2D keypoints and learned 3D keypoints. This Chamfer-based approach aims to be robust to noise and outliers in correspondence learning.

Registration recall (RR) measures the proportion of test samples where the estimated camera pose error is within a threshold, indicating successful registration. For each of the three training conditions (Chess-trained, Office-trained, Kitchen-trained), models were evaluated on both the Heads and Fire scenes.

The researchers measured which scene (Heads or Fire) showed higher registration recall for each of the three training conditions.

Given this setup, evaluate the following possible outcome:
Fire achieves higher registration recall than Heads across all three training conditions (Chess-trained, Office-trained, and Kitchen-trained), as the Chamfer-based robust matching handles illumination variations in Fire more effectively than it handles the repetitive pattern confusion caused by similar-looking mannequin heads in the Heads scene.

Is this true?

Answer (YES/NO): YES